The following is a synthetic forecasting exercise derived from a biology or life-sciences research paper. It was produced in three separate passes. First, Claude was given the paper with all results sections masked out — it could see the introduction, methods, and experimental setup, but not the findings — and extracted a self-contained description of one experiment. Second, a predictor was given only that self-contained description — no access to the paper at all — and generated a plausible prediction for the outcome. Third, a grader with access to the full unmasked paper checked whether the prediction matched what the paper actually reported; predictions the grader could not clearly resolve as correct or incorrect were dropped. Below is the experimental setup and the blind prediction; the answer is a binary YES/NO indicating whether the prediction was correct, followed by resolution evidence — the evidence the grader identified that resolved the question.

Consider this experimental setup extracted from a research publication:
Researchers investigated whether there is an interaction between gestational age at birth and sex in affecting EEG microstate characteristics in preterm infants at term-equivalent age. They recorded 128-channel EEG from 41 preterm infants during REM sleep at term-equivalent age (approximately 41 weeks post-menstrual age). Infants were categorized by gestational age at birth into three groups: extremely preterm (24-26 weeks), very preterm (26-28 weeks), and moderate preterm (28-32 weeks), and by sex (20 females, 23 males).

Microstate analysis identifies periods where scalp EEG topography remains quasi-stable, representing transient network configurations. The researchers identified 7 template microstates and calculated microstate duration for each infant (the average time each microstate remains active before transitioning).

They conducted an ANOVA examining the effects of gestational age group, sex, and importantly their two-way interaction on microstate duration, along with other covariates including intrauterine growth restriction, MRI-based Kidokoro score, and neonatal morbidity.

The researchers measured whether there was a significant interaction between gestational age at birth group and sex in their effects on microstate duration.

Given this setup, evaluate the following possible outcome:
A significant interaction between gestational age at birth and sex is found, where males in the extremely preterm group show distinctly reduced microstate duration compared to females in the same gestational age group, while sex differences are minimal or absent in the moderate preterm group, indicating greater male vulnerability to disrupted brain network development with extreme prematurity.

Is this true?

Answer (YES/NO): NO